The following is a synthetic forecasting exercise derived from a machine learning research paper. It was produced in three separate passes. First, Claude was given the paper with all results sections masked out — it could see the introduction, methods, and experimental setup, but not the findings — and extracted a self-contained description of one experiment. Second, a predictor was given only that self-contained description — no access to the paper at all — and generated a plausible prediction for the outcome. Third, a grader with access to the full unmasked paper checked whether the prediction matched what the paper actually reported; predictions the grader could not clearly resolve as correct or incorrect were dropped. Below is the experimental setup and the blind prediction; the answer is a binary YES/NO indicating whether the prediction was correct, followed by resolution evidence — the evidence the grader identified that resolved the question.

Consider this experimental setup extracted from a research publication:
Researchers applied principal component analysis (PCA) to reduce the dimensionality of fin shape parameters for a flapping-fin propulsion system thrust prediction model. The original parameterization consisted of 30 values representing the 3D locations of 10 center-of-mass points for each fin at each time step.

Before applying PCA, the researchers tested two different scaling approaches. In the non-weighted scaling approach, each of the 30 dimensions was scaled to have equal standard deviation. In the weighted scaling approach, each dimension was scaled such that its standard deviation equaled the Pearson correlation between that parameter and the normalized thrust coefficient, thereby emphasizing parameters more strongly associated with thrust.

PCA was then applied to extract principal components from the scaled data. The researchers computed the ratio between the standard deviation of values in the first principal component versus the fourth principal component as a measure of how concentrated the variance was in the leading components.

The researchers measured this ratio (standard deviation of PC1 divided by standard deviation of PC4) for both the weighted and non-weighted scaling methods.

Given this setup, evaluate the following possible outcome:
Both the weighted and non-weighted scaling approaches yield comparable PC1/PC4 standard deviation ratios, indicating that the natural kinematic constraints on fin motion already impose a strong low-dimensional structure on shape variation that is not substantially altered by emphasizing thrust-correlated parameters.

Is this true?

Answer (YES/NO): NO